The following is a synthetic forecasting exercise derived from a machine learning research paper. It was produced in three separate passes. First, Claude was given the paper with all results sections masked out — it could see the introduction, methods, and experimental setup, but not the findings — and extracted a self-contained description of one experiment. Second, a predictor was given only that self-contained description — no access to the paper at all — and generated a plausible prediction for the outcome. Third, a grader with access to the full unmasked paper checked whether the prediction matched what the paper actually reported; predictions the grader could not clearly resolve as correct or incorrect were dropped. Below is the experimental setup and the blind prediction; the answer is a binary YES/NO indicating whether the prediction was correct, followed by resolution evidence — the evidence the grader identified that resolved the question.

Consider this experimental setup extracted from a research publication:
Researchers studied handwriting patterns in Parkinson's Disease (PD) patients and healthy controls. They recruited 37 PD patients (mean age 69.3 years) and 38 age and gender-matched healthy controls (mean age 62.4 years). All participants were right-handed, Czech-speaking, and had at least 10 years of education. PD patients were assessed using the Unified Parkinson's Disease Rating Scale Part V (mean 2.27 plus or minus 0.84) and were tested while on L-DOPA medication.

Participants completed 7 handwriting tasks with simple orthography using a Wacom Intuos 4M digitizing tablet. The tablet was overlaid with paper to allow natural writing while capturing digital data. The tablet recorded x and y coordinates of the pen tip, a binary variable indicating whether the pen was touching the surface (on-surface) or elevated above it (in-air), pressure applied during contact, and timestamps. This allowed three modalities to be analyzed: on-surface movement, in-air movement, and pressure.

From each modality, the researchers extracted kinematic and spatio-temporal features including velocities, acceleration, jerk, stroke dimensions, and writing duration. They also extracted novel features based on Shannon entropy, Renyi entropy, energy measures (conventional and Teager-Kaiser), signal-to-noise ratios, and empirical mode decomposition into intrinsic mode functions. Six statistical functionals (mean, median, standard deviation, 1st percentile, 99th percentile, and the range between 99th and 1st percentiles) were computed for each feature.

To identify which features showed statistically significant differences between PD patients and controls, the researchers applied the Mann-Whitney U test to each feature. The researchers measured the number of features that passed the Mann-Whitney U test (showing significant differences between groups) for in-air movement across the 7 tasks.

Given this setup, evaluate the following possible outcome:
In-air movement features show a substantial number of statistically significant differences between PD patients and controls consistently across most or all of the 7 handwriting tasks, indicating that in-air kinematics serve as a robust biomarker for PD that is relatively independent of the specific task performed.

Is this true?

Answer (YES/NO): NO